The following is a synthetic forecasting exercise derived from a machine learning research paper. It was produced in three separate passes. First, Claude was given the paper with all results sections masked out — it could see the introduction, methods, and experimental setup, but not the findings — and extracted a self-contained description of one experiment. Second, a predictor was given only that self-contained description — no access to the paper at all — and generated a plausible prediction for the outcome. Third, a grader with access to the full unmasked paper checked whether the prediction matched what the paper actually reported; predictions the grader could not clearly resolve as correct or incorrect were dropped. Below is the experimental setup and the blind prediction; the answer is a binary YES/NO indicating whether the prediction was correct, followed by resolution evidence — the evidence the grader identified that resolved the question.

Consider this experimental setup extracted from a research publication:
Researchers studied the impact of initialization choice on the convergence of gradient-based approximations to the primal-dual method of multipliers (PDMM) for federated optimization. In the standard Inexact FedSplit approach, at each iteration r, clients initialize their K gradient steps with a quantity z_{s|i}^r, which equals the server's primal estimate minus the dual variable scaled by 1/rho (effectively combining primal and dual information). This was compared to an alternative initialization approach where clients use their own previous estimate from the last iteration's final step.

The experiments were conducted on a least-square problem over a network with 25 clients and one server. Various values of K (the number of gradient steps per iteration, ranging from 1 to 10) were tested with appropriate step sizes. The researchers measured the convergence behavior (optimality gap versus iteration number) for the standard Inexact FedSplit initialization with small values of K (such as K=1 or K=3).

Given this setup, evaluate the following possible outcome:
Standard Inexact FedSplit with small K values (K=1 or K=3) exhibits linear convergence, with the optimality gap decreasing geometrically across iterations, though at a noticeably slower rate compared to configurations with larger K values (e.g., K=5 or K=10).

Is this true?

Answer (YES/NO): NO